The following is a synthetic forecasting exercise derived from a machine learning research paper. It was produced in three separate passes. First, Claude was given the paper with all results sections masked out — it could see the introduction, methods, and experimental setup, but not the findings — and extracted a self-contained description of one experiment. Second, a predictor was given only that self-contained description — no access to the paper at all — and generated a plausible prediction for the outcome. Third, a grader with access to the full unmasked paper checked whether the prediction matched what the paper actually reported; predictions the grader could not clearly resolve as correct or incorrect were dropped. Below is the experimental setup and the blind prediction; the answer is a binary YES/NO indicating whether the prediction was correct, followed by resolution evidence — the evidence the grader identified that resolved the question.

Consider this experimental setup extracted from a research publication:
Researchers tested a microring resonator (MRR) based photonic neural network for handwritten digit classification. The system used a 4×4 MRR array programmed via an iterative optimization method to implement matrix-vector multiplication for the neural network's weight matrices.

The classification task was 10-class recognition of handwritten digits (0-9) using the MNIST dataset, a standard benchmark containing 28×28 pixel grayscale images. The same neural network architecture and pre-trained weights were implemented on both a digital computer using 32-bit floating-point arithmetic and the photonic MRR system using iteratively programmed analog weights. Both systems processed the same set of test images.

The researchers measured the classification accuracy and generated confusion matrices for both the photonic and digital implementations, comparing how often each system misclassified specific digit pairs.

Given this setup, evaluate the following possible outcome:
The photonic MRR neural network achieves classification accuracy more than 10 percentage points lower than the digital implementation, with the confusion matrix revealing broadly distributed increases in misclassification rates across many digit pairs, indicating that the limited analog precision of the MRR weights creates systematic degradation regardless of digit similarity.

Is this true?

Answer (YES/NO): NO